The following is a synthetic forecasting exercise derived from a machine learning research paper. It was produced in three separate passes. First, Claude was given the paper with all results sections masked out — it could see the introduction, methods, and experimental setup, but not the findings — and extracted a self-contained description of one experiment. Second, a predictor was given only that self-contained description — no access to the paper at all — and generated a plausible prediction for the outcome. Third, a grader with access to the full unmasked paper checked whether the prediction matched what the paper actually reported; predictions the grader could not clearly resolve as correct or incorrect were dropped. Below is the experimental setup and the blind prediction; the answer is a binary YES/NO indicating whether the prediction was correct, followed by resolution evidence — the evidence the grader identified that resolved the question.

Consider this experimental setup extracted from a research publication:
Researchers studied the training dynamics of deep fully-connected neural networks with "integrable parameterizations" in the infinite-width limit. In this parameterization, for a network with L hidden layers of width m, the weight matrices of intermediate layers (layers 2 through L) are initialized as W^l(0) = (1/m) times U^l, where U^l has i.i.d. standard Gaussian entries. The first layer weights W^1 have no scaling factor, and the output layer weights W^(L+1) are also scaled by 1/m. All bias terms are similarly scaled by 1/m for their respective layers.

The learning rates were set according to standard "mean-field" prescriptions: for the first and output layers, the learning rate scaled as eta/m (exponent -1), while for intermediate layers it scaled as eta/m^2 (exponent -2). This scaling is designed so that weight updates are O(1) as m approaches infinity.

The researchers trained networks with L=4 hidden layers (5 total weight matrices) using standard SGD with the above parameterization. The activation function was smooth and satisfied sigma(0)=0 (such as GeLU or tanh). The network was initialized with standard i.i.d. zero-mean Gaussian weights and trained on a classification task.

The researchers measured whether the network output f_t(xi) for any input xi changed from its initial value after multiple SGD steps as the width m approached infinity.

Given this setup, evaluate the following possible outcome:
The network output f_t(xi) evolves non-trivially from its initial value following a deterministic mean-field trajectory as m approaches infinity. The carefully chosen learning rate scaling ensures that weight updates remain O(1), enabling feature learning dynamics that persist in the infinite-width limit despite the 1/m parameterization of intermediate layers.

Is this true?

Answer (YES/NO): NO